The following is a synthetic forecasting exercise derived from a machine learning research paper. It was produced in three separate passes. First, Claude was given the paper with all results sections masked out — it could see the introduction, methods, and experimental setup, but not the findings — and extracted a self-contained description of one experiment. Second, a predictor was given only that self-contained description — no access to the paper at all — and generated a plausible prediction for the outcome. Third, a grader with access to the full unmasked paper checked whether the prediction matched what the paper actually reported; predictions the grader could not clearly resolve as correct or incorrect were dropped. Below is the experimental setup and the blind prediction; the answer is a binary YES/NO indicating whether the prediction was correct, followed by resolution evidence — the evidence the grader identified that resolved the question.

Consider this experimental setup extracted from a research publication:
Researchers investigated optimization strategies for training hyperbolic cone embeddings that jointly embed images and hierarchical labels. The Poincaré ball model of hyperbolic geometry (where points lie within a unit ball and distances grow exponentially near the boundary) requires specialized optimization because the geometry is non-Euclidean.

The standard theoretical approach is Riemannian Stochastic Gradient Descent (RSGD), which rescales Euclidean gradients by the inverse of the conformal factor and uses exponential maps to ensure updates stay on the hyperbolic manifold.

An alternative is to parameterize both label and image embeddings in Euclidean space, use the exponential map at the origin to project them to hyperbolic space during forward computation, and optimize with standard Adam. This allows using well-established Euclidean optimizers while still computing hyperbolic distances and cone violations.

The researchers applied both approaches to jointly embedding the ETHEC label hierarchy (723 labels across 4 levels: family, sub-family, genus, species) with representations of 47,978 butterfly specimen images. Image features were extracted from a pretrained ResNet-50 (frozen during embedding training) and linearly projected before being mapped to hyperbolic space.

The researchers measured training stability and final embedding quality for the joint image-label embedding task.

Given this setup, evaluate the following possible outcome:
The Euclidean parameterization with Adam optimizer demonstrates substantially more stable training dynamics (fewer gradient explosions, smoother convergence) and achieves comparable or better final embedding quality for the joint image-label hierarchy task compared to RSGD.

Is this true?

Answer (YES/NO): YES